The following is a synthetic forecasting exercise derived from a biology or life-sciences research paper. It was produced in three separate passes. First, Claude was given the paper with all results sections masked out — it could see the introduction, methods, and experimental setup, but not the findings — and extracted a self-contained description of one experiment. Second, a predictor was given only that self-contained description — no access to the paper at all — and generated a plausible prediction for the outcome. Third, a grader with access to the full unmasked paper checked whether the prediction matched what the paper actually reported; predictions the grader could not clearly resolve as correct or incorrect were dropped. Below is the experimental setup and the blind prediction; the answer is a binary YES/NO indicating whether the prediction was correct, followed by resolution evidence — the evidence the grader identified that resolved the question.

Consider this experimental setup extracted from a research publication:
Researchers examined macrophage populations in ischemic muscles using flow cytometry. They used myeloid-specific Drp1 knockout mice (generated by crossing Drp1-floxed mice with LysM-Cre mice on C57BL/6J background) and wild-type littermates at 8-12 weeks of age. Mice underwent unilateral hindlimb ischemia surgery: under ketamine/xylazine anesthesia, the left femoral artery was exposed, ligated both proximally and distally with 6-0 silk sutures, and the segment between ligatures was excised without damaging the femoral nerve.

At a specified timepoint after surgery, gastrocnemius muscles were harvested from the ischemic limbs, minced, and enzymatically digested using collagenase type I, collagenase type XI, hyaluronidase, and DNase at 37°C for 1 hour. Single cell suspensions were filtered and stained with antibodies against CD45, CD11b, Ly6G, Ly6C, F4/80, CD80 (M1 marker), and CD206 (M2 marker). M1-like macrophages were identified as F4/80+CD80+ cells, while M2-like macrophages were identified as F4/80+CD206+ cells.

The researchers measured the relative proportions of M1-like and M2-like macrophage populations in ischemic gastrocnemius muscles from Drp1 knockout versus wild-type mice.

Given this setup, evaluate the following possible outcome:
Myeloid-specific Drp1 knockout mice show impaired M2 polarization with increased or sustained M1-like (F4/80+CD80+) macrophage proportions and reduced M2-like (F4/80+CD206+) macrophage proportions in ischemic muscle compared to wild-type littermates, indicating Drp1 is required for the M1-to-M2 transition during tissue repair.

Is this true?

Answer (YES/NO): YES